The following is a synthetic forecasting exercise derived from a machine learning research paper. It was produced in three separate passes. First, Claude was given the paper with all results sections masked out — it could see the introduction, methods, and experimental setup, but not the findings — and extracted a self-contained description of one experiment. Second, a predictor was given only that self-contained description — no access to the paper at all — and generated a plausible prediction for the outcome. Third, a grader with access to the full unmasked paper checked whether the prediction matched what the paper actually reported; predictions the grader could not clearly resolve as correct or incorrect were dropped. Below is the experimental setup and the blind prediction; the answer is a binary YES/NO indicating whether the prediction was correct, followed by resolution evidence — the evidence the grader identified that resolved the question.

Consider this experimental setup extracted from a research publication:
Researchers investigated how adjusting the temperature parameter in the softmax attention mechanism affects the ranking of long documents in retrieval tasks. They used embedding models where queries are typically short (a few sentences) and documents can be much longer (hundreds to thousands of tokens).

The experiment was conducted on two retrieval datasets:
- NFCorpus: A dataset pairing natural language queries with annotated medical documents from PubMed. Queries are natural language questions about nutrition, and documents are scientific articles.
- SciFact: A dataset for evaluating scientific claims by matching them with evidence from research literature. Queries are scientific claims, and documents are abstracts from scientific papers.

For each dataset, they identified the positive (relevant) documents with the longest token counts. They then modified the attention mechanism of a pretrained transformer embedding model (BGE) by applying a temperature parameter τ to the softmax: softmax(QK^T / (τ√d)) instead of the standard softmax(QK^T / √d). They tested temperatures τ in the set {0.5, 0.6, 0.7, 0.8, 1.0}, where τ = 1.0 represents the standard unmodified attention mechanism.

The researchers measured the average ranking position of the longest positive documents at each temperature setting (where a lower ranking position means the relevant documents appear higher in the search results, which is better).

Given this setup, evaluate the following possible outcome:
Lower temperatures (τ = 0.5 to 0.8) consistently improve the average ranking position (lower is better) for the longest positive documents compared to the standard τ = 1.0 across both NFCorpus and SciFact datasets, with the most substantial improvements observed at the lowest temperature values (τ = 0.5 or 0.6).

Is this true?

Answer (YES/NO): YES